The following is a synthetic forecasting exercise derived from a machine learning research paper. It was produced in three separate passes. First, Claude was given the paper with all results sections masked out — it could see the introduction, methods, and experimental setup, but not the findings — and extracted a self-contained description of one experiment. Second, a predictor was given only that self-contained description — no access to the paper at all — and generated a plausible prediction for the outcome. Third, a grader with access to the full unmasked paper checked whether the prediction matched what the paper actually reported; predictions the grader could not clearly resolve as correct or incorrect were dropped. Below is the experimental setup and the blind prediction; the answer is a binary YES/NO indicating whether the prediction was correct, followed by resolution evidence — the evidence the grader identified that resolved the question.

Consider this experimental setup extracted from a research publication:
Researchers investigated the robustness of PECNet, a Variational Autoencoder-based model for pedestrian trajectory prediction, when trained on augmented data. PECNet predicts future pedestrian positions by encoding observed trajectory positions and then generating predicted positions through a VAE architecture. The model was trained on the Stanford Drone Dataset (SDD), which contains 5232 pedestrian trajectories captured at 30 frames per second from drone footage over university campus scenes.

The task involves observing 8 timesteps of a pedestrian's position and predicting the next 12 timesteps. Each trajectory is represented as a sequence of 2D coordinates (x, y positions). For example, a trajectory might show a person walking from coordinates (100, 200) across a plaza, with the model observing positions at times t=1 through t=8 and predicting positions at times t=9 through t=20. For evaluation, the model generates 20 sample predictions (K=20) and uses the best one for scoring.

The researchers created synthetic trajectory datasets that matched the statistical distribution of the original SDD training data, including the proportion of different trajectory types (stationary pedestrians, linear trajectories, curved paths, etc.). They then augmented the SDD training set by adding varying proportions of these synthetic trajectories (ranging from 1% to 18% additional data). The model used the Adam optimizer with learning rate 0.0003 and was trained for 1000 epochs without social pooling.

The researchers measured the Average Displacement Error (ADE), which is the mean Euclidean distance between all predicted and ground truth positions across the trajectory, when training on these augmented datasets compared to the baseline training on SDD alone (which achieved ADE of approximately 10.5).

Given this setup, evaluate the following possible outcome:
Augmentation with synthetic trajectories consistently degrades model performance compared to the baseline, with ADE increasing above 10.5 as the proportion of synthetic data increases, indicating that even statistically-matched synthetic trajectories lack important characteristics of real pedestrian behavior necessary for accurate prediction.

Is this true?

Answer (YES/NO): YES